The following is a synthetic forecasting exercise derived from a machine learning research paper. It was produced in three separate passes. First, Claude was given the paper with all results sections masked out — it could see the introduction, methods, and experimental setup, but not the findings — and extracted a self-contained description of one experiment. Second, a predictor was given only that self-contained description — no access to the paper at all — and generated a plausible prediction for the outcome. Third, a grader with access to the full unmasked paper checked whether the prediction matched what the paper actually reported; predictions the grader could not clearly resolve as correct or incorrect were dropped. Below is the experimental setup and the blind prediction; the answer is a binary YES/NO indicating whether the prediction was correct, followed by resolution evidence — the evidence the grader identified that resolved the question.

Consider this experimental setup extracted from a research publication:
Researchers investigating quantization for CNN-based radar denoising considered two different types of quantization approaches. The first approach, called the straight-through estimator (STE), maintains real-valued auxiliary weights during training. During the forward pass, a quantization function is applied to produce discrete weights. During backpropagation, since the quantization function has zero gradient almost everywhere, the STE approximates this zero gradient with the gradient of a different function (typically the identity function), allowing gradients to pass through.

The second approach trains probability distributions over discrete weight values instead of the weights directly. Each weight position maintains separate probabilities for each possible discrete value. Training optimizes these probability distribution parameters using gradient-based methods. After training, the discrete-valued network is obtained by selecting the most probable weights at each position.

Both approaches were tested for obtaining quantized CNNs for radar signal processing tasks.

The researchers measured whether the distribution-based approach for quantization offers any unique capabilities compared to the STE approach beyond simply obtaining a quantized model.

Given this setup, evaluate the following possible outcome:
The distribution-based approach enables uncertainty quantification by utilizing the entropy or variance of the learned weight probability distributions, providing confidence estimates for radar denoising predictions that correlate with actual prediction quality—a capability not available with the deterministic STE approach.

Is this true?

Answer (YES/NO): YES